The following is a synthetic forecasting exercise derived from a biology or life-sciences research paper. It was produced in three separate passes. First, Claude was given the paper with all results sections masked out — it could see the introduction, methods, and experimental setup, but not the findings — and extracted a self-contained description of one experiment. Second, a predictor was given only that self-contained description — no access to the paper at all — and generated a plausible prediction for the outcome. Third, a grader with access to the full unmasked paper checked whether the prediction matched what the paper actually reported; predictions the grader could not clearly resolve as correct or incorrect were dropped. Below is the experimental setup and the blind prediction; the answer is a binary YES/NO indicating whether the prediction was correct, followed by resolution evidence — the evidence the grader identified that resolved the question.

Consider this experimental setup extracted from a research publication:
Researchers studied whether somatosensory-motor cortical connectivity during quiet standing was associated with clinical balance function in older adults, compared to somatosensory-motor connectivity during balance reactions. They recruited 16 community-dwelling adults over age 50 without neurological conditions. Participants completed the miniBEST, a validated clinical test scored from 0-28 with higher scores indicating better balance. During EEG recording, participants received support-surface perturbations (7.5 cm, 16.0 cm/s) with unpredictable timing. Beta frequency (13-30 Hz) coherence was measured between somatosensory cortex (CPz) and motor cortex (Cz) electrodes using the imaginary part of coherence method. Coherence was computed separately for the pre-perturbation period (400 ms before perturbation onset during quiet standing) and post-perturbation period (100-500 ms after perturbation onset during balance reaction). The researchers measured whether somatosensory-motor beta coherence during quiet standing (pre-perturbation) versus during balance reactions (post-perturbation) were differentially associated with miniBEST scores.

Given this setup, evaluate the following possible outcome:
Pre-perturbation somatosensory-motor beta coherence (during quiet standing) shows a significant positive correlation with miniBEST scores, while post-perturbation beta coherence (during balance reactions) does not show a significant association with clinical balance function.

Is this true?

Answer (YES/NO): YES